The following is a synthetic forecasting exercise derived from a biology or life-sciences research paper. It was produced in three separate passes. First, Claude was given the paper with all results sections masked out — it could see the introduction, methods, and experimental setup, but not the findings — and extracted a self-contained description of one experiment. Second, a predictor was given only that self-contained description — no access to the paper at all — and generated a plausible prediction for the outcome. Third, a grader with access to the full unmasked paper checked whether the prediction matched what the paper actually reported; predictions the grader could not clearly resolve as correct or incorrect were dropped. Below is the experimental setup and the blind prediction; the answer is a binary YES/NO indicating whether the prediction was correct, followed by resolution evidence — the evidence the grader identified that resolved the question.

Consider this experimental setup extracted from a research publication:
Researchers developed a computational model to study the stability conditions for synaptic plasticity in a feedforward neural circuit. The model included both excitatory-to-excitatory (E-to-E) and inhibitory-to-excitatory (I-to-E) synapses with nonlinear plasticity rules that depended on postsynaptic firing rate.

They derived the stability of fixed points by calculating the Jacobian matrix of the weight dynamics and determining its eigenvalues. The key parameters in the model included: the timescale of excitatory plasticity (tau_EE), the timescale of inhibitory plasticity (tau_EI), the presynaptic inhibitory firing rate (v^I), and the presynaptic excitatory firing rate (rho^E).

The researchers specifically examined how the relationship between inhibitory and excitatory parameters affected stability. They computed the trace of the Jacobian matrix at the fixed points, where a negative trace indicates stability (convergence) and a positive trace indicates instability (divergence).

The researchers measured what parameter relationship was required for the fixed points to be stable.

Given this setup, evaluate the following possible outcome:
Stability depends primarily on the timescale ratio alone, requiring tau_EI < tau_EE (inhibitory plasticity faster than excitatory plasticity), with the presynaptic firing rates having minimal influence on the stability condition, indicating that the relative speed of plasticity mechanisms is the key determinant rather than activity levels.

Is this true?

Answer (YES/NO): NO